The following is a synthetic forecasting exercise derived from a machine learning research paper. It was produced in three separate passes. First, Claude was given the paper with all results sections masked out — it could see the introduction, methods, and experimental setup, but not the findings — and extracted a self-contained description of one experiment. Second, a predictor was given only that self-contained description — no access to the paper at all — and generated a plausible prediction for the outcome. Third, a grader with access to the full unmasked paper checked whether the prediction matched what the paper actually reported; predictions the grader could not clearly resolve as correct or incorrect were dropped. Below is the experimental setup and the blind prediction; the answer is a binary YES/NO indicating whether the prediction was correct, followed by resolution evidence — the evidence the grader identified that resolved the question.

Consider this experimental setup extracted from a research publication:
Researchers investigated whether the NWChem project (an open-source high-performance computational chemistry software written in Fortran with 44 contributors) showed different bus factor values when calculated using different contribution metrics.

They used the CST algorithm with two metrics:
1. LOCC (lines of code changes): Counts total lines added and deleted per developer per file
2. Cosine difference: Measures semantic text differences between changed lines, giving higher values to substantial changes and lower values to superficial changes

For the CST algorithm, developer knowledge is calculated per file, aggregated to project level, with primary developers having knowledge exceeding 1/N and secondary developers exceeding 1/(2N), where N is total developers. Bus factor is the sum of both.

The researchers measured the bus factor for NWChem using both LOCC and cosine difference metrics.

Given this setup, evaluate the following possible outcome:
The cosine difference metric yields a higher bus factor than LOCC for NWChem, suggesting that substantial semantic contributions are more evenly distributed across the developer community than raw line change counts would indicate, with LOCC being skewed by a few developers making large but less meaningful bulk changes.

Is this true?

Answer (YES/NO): NO